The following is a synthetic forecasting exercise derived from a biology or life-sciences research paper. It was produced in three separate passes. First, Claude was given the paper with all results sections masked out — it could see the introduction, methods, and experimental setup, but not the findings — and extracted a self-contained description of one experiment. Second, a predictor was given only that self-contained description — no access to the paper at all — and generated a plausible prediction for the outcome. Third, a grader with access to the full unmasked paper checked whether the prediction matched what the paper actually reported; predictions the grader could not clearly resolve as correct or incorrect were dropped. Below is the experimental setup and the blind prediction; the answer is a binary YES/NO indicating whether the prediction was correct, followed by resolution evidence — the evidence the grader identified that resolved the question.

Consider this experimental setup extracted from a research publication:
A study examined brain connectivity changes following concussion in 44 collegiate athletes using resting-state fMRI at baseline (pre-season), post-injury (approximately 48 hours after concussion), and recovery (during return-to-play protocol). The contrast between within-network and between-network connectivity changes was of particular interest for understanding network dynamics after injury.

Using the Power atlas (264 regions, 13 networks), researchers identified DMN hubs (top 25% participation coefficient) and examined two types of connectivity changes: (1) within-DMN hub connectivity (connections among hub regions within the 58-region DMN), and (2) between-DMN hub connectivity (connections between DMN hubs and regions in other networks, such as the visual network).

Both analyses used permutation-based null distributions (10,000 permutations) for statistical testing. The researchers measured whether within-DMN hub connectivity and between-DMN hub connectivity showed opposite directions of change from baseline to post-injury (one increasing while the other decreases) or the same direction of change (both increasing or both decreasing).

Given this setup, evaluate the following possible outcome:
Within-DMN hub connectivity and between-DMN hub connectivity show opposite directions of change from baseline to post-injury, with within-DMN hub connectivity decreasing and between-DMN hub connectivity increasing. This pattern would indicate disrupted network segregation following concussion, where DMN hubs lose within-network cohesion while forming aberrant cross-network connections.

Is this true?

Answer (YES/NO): NO